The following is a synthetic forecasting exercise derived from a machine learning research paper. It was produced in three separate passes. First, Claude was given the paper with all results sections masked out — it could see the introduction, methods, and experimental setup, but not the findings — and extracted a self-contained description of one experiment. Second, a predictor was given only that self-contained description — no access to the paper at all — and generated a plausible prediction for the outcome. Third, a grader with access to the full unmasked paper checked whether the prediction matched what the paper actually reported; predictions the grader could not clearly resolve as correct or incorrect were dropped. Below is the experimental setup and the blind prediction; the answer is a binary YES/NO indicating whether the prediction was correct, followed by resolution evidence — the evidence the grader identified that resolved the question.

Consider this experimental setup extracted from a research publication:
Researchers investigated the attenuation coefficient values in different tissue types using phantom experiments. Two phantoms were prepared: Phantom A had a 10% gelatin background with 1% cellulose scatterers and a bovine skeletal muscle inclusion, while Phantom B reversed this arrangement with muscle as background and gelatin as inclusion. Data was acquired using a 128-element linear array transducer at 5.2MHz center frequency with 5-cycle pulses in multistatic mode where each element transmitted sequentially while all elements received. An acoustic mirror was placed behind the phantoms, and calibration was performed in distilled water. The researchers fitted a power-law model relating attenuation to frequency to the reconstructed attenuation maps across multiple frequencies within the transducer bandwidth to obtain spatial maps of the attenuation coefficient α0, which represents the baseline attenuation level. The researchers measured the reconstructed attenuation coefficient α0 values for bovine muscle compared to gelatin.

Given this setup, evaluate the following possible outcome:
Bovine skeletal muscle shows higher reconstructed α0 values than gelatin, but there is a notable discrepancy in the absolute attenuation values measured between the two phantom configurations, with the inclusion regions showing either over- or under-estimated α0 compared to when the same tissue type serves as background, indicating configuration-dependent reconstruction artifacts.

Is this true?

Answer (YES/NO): NO